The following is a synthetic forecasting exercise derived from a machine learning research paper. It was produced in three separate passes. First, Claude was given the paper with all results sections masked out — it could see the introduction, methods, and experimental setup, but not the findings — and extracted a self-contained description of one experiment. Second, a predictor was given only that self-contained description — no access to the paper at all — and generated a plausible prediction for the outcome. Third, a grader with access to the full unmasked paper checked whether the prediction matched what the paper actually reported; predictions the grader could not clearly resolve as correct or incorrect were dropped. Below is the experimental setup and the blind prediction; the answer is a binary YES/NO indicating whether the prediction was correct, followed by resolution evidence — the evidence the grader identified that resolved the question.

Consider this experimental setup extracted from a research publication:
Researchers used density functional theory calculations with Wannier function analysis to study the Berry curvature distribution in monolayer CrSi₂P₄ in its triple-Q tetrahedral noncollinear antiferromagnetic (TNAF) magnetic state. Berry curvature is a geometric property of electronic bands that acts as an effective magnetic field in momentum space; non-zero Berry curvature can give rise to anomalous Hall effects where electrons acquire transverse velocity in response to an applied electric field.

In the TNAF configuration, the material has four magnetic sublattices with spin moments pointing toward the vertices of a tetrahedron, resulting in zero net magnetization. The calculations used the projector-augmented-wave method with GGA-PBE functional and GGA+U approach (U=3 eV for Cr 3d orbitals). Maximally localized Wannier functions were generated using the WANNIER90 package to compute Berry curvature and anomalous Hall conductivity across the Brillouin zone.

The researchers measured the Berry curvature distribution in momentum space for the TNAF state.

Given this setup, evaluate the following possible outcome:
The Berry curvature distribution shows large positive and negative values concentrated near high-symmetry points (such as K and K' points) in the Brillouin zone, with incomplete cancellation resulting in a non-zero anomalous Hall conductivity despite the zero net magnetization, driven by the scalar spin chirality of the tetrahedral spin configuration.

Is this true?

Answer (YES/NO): YES